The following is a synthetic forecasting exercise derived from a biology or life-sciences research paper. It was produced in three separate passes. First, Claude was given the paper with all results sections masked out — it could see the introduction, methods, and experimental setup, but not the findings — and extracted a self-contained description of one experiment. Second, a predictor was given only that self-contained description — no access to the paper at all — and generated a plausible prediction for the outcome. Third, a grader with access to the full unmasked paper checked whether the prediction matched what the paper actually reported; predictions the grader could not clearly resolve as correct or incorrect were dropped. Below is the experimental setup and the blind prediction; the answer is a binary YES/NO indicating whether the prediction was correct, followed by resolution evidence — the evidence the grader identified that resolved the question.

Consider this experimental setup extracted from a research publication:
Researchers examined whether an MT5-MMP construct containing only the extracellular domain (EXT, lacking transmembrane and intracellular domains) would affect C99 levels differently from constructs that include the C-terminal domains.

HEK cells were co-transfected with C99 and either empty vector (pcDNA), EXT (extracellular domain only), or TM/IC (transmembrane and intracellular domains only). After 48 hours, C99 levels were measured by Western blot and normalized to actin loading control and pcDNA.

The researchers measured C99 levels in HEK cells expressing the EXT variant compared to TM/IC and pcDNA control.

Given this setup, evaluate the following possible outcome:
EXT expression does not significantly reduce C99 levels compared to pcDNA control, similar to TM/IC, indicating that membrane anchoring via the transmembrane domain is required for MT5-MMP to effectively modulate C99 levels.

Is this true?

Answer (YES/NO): NO